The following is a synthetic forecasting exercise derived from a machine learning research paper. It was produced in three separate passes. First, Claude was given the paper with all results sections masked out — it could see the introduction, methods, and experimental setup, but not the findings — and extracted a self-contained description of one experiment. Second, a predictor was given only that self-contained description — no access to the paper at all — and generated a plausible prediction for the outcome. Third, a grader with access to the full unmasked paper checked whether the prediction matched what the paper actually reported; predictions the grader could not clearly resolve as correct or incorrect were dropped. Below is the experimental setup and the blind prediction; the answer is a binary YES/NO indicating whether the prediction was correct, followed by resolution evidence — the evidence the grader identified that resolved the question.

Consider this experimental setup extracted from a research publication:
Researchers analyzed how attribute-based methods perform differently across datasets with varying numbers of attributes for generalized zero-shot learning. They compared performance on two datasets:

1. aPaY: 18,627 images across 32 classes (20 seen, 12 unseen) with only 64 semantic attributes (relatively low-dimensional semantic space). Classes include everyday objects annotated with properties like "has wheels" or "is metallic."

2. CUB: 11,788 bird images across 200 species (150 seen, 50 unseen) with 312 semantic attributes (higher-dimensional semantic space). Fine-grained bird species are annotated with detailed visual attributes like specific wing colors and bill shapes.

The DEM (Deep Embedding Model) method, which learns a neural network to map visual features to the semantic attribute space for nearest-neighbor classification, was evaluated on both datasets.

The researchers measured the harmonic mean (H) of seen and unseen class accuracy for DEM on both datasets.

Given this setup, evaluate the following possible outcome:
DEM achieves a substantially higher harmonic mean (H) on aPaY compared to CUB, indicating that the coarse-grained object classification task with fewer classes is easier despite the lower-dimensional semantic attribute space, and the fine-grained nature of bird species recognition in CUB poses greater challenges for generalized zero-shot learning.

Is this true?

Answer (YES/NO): NO